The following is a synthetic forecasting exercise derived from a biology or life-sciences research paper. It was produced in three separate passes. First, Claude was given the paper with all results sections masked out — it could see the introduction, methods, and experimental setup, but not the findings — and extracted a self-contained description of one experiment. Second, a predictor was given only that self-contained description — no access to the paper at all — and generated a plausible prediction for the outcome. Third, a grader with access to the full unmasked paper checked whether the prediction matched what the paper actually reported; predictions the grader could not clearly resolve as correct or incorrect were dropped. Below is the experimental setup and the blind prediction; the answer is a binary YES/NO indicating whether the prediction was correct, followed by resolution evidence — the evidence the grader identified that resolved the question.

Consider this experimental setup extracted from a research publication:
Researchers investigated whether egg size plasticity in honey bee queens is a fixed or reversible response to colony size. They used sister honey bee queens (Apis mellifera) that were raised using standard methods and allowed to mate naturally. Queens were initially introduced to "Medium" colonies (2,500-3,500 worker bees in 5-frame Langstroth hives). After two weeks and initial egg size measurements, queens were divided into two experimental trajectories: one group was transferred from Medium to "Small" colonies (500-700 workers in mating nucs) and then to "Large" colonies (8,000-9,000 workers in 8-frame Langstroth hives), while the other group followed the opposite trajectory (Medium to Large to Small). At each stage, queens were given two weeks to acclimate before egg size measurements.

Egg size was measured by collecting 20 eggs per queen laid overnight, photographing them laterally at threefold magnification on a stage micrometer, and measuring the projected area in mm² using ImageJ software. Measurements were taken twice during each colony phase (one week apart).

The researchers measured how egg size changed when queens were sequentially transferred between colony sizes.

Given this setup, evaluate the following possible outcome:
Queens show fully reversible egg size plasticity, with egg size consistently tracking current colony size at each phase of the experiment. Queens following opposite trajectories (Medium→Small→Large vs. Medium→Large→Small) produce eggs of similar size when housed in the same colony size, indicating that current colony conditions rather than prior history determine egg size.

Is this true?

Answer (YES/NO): YES